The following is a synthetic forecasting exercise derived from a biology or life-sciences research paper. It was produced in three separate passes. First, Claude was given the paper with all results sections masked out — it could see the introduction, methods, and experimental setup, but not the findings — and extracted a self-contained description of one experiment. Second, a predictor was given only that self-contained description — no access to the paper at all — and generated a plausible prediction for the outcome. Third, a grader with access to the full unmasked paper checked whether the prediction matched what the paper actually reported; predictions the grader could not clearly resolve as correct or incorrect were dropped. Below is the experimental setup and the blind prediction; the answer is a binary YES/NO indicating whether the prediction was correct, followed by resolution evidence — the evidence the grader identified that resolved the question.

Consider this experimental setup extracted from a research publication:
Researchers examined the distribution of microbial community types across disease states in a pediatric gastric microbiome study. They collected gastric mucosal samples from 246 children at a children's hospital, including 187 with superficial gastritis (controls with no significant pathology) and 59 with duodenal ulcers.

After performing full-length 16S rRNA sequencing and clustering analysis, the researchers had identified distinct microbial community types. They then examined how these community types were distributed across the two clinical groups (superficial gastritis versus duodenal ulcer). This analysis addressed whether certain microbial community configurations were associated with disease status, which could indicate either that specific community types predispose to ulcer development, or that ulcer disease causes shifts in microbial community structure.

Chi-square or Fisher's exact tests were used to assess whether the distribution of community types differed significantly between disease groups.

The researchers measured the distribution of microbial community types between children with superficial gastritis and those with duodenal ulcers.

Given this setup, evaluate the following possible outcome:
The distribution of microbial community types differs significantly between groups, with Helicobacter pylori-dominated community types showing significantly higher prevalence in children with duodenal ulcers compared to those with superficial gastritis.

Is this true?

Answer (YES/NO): NO